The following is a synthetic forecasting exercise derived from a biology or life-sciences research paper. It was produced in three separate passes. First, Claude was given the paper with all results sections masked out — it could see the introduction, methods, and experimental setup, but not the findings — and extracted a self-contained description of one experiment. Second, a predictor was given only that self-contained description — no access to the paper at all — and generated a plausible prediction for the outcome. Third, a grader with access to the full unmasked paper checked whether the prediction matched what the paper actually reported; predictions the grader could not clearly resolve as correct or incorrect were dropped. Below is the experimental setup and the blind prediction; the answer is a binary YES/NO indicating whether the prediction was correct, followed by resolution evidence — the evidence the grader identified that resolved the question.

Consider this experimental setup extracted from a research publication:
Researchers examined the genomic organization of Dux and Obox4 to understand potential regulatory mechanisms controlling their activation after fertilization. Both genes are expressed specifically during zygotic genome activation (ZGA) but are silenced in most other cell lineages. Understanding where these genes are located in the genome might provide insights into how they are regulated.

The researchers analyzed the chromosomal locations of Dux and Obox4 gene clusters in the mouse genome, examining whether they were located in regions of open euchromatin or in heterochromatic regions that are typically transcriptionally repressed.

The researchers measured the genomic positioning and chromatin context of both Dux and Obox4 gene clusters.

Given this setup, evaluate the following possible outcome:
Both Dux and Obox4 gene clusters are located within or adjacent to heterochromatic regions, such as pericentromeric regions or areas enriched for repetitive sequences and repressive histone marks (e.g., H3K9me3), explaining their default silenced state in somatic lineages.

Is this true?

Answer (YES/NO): YES